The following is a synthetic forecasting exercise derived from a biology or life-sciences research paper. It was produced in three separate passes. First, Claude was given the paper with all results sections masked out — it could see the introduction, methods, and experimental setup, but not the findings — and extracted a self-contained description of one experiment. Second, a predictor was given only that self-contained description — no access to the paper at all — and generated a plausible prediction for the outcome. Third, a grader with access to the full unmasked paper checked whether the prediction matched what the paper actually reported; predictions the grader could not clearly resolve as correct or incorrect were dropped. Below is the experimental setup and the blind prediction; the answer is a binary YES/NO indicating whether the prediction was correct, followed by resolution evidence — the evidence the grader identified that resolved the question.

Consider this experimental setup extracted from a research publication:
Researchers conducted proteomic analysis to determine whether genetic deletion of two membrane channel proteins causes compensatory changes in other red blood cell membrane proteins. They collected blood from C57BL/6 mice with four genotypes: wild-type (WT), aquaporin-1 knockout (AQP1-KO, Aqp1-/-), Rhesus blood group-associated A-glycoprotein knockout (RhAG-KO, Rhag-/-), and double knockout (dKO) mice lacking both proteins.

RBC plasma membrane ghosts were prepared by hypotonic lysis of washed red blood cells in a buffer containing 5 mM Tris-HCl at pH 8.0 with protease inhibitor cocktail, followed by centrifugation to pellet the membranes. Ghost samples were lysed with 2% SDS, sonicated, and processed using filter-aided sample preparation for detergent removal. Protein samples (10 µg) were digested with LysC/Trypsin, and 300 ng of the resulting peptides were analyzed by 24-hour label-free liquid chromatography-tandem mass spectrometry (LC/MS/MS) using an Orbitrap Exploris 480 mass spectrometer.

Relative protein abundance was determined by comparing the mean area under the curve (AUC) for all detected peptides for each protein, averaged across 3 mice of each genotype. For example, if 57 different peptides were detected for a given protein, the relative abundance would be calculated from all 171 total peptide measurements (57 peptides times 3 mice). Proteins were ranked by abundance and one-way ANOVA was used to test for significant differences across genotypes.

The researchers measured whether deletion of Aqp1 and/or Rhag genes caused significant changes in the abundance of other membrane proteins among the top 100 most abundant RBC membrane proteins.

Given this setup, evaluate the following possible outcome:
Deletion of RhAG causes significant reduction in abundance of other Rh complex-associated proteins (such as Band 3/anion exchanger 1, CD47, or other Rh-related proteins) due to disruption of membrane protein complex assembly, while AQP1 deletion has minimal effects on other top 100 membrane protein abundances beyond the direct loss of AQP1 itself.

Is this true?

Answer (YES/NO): NO